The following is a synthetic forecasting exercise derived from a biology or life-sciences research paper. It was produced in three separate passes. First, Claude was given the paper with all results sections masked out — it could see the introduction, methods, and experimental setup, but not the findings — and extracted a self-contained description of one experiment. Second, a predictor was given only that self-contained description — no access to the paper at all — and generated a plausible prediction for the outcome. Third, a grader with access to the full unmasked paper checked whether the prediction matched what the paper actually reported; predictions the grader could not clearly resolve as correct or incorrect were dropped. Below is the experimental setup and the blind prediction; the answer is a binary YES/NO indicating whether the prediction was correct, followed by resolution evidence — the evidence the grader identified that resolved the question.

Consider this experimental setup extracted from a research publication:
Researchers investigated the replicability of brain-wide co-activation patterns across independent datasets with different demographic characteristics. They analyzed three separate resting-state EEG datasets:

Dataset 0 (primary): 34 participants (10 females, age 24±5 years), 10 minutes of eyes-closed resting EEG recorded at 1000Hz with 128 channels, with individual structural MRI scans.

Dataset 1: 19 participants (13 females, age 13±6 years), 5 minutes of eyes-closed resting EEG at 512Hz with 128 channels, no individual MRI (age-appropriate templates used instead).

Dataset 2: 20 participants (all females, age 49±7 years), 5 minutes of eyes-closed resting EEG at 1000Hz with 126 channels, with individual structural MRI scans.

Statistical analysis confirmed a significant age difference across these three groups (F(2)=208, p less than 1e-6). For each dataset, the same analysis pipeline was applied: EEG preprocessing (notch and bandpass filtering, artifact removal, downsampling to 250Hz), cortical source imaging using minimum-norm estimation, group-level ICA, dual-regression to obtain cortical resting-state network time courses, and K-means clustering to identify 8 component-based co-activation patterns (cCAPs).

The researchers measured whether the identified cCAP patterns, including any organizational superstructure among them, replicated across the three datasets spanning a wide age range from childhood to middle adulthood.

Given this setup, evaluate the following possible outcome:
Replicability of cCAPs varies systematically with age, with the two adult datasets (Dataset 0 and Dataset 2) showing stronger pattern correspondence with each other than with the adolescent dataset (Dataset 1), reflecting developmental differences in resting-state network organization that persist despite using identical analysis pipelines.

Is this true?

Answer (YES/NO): NO